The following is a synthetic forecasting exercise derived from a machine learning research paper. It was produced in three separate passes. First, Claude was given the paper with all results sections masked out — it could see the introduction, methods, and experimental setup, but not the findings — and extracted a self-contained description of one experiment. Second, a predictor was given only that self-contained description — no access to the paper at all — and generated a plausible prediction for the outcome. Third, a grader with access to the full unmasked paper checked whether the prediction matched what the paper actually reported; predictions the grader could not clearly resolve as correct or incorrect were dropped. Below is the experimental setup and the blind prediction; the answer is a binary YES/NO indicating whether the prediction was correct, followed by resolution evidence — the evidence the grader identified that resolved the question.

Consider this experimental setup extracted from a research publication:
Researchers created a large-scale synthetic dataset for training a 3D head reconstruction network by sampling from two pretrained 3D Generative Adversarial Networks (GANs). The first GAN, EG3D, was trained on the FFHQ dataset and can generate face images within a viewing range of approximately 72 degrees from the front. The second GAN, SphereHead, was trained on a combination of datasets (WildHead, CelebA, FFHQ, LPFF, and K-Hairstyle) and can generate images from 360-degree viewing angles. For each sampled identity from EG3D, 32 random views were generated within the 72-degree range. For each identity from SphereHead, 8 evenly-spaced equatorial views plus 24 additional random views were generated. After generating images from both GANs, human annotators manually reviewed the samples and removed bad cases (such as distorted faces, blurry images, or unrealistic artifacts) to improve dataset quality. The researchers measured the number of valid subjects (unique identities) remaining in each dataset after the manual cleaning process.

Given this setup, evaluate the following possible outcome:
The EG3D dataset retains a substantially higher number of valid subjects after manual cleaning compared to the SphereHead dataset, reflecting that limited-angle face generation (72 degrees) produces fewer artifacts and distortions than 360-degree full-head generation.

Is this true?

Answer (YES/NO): NO